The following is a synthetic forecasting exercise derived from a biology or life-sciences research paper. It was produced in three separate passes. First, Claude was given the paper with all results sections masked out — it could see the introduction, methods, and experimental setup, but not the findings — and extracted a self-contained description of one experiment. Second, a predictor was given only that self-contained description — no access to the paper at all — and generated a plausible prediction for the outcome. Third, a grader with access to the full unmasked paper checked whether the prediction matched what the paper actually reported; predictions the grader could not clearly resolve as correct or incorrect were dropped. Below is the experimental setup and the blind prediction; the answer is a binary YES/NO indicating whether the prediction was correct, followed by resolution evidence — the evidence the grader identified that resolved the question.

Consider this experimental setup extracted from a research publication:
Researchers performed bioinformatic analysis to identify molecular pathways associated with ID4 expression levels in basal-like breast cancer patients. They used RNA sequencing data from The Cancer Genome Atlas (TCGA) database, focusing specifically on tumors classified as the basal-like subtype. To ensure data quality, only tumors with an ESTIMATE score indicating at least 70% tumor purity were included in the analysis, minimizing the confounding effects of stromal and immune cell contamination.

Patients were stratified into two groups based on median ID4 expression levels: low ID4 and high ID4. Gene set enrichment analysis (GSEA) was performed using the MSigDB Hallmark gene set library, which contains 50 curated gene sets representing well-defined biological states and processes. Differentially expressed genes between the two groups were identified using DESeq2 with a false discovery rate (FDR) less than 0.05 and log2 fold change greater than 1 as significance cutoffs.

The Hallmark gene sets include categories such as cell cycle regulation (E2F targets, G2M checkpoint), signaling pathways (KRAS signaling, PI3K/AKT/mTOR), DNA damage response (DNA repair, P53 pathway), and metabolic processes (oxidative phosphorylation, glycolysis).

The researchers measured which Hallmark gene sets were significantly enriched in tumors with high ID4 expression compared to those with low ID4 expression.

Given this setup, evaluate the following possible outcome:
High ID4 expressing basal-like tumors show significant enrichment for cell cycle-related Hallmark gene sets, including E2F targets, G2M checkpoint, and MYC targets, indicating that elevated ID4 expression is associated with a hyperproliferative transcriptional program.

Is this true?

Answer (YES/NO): NO